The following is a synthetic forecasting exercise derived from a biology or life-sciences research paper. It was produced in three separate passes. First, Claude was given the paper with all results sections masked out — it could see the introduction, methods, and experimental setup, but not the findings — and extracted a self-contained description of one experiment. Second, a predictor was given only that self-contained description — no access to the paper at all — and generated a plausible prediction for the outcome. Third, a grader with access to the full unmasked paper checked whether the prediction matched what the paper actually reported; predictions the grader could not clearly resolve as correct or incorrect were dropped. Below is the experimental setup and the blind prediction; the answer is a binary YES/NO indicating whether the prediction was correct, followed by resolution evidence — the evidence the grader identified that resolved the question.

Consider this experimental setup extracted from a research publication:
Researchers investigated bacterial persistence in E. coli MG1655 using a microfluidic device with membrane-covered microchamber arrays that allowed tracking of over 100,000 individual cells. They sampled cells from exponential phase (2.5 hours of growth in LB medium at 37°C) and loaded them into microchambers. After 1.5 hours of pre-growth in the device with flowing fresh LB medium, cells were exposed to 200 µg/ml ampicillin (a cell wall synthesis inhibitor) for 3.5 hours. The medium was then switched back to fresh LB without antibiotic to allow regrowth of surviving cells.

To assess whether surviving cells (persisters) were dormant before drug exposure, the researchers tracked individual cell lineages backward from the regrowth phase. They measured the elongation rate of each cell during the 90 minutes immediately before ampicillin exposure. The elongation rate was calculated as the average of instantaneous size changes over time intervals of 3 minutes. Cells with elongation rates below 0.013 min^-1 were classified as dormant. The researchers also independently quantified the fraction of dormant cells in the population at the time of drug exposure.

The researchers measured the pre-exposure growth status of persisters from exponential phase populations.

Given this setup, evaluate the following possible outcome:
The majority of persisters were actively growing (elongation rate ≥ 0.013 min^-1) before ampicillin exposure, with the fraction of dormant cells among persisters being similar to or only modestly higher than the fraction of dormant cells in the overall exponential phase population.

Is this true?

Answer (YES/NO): NO